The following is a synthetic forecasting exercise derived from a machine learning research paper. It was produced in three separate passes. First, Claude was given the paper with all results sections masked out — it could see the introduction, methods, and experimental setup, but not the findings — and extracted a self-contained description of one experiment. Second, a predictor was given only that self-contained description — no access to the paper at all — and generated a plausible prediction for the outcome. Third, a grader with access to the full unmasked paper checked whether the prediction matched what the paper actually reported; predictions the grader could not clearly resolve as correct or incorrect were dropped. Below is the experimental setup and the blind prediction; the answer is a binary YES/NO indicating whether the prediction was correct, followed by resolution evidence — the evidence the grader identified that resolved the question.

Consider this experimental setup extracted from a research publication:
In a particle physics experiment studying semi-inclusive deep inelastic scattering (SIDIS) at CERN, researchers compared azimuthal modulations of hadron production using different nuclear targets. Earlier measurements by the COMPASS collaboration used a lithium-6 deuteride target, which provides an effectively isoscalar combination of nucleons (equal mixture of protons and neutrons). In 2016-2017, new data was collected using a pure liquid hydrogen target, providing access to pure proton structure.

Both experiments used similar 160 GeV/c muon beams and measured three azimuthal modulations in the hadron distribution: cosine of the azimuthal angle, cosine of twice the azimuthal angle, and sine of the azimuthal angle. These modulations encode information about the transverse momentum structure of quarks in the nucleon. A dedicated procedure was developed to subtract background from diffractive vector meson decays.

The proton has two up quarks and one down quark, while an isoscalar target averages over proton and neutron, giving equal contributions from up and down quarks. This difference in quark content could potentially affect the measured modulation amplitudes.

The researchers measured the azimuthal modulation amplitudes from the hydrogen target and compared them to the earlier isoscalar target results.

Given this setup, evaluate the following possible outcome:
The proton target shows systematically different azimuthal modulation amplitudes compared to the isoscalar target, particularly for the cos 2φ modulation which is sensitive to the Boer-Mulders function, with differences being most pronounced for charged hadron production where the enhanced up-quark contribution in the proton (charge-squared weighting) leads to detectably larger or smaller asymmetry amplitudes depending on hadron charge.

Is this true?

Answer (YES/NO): NO